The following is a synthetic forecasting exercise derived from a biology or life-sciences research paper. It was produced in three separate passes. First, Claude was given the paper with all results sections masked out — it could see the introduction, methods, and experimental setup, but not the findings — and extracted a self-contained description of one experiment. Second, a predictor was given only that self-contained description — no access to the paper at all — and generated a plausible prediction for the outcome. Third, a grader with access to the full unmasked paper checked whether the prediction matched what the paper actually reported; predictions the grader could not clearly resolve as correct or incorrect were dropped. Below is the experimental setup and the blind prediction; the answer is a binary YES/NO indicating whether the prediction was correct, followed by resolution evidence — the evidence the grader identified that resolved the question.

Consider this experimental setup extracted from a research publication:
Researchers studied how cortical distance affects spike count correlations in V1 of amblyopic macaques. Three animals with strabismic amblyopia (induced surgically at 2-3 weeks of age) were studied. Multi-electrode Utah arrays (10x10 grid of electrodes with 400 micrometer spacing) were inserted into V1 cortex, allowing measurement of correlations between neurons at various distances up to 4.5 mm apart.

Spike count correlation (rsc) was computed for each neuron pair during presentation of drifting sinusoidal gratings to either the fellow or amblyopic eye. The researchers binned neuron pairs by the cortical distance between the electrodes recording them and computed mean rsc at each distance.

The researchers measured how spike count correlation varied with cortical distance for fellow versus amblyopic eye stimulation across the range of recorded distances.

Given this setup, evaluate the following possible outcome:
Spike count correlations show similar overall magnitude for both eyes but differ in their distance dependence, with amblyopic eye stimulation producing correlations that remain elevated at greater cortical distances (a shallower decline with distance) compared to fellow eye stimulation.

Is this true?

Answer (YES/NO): NO